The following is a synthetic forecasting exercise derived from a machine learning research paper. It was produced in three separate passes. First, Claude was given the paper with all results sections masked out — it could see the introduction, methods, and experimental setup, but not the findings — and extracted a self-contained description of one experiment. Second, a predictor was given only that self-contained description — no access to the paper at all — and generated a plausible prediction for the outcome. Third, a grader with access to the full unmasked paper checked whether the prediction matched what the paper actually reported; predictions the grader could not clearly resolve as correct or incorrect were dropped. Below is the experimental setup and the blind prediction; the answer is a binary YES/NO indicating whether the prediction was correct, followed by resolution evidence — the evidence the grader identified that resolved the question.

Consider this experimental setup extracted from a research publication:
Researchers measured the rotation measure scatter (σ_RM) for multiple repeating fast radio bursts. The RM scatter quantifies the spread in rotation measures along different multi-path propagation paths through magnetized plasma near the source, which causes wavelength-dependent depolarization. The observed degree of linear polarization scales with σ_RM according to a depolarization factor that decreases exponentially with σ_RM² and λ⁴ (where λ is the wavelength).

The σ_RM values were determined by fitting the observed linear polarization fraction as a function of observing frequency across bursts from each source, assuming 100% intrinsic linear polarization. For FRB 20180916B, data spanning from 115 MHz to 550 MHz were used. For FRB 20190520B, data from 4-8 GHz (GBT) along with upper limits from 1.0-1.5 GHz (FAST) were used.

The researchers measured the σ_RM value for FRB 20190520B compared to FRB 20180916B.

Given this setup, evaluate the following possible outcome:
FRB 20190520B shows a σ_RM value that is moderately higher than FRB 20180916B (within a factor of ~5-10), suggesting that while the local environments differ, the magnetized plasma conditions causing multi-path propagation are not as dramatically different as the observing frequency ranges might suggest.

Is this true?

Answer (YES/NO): NO